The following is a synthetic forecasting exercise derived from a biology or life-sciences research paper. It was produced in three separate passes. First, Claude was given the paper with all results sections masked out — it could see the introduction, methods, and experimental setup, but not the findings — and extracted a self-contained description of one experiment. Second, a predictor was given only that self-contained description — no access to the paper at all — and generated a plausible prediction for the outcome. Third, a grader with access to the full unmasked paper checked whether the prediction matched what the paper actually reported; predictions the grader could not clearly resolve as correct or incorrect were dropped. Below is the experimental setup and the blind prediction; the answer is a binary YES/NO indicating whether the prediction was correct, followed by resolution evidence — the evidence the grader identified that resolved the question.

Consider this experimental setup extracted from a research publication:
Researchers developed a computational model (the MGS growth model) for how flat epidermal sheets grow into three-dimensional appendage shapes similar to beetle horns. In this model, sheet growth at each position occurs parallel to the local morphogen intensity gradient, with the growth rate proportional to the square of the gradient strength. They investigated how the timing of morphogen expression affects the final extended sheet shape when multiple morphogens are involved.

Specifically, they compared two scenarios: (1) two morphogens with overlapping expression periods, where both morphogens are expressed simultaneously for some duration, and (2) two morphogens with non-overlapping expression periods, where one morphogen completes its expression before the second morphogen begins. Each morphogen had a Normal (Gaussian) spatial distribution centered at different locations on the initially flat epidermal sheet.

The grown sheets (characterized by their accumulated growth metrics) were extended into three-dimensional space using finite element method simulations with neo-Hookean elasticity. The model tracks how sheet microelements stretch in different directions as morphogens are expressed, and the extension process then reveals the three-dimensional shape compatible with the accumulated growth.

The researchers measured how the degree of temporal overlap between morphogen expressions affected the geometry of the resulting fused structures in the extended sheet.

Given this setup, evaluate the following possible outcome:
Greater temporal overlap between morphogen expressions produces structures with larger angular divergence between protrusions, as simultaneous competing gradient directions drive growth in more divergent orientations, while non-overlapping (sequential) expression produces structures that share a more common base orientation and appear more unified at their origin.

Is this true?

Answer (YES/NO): NO